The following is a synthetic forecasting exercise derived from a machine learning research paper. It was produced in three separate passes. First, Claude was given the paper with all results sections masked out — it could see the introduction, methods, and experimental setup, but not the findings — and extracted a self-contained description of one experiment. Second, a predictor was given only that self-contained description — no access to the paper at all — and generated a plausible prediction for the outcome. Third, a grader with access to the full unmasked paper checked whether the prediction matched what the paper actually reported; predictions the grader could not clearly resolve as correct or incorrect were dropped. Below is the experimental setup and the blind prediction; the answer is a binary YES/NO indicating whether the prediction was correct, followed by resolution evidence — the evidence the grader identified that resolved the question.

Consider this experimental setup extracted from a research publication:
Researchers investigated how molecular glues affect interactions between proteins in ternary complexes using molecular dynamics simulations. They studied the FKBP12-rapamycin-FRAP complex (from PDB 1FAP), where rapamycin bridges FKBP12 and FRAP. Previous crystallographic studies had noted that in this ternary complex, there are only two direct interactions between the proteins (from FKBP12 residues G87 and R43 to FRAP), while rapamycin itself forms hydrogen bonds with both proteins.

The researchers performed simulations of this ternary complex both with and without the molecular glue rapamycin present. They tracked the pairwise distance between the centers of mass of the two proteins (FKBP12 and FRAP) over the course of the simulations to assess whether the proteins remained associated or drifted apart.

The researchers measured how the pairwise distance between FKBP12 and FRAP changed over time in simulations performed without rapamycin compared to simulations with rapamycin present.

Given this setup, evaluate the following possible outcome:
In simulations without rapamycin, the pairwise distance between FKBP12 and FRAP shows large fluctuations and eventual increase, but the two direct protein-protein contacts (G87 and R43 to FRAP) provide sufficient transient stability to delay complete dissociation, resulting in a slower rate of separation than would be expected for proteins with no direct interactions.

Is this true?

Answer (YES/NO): NO